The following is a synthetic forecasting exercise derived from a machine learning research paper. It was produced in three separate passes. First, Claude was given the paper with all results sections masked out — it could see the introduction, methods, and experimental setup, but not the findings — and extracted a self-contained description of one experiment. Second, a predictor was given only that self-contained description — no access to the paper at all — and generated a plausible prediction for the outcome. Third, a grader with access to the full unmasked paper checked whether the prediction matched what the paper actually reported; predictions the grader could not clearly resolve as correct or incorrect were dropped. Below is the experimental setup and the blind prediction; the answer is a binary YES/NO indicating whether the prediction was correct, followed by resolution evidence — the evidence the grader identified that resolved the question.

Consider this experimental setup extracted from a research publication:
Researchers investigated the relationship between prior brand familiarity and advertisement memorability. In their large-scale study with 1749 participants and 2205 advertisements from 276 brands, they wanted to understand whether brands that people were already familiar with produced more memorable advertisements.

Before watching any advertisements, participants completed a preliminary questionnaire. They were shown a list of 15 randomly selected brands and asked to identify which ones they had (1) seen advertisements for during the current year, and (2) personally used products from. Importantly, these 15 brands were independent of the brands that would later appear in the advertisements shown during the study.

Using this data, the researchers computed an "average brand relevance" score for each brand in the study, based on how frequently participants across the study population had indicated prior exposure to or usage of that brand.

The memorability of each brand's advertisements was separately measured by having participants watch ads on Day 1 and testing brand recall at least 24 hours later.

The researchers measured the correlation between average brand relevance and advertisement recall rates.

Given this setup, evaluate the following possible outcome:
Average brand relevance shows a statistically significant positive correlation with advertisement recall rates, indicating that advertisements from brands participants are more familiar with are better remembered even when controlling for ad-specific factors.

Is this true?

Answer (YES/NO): NO